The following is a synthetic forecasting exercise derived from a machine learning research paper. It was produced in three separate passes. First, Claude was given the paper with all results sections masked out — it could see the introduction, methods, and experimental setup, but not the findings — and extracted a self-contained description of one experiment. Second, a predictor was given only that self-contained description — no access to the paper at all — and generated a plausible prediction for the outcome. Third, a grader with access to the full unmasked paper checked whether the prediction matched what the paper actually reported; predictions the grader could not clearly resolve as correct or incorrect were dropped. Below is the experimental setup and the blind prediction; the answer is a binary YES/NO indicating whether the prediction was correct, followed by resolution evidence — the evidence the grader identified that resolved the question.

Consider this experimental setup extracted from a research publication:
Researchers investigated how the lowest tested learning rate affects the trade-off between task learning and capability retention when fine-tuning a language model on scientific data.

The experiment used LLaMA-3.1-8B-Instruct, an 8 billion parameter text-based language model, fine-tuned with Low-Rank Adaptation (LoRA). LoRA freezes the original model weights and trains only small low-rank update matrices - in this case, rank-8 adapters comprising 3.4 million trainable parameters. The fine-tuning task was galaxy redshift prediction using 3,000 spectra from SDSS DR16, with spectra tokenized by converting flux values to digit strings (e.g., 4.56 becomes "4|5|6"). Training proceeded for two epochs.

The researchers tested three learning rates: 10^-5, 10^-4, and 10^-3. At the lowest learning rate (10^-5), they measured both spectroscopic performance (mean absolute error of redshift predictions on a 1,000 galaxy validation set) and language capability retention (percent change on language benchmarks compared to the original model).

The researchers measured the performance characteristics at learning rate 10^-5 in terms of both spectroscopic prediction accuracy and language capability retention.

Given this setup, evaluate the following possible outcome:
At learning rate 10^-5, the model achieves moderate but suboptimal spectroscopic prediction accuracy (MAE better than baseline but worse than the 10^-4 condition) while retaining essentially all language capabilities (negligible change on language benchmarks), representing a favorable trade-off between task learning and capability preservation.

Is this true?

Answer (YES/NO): NO